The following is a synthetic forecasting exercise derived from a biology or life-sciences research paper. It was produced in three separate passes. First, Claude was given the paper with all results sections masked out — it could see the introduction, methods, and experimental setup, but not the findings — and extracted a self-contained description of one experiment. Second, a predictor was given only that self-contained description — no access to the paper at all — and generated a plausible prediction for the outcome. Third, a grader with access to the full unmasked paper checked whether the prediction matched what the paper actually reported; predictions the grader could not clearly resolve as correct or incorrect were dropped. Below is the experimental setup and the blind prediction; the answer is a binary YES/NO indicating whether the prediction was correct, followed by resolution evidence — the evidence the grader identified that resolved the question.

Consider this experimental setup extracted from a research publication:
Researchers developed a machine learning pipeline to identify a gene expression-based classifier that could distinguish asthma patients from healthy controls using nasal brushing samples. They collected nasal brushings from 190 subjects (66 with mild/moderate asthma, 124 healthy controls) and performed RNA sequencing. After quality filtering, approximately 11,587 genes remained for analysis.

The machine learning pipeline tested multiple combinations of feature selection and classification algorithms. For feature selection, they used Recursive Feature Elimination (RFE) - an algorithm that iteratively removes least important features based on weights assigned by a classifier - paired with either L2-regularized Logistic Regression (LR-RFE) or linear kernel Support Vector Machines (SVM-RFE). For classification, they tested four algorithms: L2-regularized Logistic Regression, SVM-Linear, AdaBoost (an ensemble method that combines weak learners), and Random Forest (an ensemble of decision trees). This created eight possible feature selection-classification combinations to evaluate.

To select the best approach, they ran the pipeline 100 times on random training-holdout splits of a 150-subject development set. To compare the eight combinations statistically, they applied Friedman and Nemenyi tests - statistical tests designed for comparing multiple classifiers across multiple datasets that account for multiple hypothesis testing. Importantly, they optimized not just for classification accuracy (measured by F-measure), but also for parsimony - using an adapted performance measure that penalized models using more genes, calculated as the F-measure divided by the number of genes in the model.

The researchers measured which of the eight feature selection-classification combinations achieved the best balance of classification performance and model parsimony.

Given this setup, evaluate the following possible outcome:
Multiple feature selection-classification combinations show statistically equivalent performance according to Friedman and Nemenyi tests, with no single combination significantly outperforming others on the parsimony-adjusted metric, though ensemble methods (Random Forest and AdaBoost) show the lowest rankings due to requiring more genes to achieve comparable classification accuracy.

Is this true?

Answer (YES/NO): NO